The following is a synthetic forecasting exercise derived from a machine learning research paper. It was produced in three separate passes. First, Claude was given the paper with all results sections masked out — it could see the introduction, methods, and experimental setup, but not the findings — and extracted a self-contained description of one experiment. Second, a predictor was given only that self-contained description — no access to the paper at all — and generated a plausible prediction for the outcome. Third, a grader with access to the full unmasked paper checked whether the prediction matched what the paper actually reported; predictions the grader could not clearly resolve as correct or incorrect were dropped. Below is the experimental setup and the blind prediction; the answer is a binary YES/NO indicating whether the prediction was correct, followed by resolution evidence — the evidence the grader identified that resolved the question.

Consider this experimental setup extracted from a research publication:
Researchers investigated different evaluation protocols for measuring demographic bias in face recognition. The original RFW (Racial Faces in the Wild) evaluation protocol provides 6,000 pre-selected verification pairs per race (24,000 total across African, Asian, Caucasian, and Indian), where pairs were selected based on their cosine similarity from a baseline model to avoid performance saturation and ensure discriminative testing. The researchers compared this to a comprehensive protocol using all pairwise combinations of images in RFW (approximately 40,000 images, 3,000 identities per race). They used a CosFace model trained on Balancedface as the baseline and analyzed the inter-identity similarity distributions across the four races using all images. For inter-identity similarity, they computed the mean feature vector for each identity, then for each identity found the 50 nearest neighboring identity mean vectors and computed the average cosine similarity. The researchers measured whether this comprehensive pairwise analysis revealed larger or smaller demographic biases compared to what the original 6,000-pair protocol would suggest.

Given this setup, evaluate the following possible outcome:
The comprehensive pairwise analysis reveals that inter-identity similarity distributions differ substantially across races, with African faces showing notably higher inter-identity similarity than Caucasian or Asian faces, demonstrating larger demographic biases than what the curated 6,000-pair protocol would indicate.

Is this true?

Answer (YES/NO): YES